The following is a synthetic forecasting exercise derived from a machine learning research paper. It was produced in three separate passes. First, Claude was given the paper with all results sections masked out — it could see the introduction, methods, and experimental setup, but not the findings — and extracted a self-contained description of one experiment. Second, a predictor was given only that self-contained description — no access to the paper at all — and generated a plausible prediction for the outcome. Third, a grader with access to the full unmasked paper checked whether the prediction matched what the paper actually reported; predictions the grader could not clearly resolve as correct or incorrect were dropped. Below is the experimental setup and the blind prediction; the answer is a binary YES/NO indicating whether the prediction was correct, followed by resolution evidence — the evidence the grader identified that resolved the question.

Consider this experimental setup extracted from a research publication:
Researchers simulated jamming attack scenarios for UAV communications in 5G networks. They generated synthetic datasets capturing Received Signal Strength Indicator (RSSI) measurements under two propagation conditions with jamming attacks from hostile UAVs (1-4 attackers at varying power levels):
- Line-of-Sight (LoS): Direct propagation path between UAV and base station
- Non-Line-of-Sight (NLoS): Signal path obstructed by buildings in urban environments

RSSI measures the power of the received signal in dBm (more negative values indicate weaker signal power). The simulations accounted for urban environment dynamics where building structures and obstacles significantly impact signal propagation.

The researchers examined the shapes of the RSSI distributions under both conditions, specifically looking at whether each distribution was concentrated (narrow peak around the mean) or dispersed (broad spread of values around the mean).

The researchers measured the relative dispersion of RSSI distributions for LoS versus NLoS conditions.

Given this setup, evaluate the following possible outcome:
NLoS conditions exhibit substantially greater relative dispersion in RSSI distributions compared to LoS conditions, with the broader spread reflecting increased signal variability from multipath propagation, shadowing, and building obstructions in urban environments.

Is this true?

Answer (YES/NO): NO